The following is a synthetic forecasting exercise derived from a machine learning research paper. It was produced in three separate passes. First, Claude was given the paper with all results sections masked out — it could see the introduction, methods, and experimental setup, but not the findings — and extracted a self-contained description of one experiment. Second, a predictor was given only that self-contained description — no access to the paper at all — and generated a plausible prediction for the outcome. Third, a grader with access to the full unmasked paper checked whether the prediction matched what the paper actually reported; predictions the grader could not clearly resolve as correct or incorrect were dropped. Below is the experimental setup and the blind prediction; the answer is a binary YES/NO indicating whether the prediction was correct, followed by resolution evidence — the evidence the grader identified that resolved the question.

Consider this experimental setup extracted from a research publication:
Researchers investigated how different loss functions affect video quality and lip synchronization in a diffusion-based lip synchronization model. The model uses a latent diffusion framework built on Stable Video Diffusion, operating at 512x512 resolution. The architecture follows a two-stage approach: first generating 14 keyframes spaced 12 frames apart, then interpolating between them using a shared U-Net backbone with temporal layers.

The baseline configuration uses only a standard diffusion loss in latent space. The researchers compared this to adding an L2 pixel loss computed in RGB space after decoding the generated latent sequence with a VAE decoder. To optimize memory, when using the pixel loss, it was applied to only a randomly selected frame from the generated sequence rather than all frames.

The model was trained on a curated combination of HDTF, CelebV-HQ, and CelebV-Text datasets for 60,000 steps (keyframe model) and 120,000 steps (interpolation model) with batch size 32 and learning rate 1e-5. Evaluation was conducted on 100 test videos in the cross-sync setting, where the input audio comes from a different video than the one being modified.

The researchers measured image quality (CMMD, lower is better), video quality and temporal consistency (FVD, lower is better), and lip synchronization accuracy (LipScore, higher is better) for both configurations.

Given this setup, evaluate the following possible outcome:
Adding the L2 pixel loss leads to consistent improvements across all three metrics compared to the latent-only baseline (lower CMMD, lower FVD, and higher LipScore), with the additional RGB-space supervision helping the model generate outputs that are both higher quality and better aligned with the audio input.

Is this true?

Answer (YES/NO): NO